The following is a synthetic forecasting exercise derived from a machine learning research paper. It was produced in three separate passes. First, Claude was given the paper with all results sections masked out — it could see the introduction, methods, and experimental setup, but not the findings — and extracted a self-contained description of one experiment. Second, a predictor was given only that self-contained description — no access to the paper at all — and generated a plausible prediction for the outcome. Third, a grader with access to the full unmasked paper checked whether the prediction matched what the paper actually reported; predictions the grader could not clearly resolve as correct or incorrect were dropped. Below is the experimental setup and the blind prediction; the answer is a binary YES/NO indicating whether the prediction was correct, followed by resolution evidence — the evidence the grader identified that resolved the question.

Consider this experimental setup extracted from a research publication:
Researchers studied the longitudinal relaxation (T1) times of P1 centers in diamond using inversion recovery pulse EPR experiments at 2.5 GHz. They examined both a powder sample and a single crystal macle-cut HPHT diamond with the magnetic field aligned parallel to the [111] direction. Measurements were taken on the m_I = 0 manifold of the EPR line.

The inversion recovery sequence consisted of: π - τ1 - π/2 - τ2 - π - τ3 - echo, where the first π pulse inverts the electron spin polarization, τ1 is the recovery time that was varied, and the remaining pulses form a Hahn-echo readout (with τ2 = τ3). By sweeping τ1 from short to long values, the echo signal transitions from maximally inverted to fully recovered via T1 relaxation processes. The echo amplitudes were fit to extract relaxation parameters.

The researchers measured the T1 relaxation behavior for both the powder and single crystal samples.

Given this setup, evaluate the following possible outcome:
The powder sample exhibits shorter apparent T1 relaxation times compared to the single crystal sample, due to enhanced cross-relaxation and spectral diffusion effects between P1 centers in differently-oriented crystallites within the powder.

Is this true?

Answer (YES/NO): NO